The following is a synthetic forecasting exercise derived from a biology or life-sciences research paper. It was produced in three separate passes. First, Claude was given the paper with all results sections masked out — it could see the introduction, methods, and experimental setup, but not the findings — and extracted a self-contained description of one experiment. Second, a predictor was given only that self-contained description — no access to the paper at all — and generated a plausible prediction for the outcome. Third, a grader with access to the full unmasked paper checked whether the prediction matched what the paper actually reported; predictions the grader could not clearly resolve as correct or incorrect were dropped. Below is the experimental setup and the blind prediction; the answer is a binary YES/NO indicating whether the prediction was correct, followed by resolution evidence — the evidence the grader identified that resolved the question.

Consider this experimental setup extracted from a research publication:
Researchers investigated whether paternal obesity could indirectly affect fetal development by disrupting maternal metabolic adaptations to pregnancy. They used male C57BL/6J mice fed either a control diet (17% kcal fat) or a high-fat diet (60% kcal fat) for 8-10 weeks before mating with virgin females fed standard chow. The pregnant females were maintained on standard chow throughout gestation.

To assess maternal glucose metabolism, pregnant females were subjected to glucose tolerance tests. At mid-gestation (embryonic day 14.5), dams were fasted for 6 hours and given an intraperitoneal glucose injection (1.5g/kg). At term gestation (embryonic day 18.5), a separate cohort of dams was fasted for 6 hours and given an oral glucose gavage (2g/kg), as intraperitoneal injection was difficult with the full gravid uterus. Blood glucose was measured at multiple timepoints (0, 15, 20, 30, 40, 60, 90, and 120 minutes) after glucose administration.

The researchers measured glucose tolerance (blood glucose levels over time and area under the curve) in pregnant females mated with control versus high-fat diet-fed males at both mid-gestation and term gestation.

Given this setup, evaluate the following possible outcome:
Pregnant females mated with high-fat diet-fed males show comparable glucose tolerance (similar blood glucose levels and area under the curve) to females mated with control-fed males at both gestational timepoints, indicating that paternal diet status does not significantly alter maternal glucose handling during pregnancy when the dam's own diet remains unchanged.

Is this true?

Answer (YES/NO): YES